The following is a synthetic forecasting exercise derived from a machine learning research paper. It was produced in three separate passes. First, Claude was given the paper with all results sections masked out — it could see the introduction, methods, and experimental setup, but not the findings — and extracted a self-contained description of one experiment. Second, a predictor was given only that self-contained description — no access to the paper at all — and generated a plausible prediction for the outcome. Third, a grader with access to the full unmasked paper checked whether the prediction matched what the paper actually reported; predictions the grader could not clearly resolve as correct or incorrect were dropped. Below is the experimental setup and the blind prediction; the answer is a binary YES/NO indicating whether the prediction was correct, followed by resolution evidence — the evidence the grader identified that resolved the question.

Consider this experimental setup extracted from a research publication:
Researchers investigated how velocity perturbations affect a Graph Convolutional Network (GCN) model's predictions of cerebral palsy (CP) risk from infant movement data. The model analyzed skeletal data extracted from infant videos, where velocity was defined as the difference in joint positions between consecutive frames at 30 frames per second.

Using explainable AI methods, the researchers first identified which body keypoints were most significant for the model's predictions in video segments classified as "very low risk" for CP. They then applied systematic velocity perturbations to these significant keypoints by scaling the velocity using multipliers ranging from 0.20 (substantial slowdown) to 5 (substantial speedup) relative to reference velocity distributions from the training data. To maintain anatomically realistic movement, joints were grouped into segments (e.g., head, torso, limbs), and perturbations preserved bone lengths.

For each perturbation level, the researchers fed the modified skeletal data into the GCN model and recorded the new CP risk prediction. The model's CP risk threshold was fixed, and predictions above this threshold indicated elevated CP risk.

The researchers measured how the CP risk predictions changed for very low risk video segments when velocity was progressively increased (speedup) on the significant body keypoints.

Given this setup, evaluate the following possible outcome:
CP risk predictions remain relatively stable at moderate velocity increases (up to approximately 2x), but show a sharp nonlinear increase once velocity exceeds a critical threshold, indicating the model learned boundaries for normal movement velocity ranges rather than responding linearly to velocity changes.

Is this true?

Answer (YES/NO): NO